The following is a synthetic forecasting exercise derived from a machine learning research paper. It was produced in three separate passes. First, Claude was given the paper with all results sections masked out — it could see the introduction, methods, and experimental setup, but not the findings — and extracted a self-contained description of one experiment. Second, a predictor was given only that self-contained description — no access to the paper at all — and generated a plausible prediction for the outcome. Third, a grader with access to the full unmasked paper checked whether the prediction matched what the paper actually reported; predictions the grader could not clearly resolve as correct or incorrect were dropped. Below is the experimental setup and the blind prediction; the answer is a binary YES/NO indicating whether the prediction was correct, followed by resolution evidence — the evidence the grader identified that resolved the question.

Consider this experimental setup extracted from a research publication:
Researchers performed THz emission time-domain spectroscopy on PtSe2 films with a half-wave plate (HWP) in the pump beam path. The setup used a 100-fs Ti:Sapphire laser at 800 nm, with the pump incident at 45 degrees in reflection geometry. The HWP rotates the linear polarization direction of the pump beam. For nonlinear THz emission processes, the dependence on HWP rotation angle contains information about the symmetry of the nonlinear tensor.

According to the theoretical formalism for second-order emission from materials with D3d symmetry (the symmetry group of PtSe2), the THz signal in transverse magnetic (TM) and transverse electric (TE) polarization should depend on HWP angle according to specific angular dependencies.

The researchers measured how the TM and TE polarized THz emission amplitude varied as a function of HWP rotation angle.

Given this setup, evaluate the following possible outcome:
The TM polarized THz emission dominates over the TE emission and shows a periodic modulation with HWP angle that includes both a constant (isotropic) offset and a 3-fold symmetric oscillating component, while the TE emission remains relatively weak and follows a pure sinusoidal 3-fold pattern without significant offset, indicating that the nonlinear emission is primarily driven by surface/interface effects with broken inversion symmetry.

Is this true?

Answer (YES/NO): NO